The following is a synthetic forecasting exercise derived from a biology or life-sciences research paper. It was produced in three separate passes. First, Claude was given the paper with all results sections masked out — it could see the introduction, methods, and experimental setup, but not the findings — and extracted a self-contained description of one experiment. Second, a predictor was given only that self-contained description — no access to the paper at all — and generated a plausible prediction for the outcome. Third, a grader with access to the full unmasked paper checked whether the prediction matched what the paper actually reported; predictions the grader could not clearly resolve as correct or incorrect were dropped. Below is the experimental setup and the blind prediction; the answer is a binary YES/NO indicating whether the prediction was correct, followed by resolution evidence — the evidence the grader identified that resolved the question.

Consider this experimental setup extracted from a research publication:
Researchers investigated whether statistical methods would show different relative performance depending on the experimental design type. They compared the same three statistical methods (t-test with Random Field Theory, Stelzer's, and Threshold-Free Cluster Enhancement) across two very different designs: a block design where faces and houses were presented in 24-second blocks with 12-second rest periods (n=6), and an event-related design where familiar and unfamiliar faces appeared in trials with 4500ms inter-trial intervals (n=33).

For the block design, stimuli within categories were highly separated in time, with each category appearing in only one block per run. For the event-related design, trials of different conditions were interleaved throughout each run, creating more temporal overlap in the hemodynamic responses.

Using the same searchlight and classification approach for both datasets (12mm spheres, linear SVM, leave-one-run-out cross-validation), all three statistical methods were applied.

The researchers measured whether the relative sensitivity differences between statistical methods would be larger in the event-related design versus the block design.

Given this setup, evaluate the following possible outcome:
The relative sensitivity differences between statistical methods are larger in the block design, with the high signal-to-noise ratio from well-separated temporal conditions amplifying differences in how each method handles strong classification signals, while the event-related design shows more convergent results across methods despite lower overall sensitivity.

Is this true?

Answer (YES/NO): NO